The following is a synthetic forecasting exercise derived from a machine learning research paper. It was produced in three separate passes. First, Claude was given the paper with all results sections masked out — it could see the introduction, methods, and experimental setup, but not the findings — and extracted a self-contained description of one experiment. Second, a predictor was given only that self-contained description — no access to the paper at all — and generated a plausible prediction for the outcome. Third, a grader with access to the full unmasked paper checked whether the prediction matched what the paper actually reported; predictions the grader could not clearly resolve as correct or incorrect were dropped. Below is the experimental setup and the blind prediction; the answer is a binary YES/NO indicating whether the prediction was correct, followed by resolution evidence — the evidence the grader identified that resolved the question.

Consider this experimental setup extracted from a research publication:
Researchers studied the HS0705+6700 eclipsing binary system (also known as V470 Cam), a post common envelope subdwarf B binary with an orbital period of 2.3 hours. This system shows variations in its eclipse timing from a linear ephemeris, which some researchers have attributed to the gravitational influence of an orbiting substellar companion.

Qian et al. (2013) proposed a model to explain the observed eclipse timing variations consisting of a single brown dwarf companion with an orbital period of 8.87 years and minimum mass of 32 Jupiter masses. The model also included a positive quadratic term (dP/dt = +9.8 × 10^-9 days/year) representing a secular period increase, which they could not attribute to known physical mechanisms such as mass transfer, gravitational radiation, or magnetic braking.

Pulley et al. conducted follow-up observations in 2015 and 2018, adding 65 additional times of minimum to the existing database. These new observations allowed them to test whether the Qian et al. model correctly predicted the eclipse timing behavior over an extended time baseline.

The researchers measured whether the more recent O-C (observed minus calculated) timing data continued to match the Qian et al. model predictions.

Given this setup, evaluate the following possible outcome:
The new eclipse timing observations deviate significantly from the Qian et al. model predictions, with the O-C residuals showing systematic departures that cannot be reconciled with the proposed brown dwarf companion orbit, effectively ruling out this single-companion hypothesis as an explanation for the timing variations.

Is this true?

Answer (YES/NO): YES